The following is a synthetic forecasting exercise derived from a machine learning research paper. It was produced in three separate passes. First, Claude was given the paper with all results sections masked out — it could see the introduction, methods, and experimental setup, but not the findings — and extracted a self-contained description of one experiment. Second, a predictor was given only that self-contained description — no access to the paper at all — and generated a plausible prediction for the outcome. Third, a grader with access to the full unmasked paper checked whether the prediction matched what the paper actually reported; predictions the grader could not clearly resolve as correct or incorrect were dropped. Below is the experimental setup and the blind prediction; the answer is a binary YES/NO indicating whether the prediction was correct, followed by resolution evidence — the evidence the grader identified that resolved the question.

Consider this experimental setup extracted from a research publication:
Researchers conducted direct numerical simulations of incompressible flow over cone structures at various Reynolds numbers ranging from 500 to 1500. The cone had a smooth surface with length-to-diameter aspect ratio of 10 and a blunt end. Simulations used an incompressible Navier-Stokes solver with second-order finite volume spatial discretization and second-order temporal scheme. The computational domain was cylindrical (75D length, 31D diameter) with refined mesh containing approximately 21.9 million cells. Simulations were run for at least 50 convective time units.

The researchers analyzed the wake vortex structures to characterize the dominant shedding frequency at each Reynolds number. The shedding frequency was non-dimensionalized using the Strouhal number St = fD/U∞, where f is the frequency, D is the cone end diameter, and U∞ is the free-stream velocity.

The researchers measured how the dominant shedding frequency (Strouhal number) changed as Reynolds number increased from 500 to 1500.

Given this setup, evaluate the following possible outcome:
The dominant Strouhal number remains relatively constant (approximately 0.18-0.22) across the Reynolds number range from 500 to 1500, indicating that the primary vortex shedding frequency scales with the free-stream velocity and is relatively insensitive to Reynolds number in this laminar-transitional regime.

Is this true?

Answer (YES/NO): NO